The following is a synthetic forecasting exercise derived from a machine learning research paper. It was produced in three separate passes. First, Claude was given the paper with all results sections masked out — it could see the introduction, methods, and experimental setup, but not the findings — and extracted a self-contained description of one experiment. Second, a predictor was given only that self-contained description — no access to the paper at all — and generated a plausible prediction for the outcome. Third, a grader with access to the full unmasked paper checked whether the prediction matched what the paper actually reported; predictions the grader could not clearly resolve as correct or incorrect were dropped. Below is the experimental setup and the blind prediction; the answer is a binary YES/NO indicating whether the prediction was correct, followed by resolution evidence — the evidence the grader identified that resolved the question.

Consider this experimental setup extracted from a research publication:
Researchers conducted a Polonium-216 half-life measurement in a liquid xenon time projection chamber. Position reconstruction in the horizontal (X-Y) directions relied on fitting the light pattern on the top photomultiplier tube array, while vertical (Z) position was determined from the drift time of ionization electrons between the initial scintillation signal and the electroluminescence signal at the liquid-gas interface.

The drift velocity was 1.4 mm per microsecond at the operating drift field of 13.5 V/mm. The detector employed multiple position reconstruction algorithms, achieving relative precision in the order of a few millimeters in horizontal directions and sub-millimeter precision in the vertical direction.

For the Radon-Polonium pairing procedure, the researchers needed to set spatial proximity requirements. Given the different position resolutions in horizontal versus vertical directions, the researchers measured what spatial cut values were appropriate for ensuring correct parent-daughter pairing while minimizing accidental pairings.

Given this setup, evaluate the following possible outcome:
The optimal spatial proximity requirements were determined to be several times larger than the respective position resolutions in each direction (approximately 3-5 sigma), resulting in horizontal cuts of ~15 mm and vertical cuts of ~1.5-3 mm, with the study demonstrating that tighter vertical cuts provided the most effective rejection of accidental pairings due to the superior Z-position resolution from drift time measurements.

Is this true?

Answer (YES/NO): NO